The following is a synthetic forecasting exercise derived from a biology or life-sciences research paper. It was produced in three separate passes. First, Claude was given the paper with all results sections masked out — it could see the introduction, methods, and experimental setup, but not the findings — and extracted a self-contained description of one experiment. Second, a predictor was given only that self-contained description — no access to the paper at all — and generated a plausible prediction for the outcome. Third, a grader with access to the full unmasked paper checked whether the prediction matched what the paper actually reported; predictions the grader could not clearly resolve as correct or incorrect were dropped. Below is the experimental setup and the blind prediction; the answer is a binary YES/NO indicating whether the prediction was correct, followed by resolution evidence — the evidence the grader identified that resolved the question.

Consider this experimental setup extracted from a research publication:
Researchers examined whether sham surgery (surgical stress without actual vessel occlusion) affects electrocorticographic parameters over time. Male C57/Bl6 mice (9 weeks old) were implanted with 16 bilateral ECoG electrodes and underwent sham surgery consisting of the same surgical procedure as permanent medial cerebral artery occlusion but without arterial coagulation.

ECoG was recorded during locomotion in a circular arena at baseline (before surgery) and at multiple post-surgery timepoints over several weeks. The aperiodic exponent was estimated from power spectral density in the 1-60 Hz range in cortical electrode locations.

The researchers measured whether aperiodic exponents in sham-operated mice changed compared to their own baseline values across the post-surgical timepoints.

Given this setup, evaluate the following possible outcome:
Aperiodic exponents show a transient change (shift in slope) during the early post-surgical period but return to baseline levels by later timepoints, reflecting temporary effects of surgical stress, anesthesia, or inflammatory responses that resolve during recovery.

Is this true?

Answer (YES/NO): NO